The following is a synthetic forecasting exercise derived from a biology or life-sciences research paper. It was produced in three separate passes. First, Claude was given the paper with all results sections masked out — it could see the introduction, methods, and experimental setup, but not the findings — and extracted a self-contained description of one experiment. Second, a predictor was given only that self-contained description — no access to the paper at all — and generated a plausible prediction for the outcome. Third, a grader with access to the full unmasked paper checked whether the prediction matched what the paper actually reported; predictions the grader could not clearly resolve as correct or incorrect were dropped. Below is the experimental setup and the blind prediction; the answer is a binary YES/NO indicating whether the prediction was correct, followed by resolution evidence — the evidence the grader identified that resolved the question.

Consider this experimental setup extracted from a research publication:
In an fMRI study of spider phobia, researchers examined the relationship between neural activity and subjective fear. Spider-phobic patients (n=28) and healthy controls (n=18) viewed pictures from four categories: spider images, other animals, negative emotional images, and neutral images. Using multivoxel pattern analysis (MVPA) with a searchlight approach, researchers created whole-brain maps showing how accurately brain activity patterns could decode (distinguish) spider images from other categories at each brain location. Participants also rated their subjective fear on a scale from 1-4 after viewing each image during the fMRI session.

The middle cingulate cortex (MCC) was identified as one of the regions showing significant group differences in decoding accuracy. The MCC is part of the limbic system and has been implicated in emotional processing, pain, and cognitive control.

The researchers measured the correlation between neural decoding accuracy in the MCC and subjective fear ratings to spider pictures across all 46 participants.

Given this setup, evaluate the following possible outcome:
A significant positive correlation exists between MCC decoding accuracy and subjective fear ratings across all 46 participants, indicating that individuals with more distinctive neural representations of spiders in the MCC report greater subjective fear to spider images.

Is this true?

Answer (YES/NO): YES